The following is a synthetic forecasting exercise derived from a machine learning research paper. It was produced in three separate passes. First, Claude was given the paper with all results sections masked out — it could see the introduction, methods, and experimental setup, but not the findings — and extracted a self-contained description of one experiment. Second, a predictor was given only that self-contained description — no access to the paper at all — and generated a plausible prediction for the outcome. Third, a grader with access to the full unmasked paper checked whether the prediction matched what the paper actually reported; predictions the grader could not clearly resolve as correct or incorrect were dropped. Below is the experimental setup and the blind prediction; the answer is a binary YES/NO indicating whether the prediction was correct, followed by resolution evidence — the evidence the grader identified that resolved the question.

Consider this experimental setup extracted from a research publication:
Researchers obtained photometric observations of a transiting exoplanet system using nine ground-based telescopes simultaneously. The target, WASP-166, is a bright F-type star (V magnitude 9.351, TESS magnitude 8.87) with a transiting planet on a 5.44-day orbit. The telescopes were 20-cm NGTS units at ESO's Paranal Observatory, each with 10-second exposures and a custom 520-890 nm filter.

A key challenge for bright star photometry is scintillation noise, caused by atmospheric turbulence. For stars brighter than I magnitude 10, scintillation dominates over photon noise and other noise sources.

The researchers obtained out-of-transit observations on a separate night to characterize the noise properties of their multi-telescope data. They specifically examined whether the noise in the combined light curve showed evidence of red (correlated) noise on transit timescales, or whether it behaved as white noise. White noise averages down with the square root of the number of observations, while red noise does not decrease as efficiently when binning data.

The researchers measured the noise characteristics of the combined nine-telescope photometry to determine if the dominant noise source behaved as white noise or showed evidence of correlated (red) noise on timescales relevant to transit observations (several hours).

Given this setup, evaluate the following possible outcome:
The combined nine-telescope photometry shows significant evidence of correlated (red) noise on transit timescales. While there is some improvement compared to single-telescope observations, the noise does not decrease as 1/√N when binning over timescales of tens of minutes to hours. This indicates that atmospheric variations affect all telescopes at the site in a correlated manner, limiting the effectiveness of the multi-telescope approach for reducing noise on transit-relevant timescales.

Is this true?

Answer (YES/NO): NO